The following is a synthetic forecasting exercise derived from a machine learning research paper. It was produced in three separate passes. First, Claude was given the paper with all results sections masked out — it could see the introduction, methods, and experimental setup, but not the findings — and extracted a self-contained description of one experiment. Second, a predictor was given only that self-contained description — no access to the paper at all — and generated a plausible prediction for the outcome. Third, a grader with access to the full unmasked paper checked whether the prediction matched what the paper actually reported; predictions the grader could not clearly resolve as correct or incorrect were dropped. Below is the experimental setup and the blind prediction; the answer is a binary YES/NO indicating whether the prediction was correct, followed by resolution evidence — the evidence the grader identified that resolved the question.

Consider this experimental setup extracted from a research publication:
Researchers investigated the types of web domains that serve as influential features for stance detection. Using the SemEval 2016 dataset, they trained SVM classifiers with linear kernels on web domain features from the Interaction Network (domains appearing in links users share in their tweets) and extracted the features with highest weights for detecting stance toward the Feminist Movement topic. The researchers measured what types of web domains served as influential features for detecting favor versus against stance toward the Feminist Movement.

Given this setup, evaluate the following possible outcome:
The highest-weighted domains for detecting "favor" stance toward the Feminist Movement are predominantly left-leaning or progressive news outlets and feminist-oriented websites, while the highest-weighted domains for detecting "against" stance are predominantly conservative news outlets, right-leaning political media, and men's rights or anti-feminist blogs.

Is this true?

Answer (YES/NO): NO